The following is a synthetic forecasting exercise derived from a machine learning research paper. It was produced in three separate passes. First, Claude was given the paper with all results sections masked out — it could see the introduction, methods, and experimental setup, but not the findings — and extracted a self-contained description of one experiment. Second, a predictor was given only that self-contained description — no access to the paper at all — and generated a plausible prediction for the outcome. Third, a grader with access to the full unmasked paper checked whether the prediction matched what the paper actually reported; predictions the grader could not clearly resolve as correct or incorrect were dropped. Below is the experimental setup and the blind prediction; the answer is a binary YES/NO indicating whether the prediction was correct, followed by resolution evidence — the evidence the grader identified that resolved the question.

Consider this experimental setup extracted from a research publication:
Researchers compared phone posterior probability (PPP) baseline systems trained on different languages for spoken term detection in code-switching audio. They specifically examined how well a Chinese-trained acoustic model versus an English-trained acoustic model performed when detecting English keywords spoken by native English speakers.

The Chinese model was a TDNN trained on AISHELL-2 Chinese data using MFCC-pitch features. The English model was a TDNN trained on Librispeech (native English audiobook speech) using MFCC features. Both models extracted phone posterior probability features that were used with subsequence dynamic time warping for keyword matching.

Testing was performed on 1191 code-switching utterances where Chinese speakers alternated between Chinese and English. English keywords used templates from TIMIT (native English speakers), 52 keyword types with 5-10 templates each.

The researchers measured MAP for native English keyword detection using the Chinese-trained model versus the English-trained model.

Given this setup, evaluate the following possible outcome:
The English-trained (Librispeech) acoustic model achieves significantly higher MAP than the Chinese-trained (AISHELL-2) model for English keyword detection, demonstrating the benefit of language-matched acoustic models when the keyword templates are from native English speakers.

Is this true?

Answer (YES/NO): YES